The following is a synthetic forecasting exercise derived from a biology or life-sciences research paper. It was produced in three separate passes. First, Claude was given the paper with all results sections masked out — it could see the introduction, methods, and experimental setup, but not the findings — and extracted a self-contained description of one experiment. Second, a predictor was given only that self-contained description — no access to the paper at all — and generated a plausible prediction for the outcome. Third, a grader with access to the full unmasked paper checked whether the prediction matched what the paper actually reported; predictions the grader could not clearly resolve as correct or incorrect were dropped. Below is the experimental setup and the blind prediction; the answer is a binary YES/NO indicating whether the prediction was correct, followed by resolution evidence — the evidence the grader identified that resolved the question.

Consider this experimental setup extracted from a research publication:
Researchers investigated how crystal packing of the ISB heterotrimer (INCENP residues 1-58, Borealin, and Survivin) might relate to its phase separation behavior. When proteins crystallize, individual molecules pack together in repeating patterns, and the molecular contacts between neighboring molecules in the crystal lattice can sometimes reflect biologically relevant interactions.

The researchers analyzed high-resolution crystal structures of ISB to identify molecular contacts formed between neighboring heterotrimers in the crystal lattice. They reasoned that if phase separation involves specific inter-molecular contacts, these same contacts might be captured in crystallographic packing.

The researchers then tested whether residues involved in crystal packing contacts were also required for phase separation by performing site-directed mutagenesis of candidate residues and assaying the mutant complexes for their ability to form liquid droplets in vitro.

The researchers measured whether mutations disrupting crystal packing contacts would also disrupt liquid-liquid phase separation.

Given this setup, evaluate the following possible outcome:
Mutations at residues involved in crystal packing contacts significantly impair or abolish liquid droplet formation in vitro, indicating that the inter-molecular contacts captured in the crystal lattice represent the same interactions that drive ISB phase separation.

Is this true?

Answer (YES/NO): YES